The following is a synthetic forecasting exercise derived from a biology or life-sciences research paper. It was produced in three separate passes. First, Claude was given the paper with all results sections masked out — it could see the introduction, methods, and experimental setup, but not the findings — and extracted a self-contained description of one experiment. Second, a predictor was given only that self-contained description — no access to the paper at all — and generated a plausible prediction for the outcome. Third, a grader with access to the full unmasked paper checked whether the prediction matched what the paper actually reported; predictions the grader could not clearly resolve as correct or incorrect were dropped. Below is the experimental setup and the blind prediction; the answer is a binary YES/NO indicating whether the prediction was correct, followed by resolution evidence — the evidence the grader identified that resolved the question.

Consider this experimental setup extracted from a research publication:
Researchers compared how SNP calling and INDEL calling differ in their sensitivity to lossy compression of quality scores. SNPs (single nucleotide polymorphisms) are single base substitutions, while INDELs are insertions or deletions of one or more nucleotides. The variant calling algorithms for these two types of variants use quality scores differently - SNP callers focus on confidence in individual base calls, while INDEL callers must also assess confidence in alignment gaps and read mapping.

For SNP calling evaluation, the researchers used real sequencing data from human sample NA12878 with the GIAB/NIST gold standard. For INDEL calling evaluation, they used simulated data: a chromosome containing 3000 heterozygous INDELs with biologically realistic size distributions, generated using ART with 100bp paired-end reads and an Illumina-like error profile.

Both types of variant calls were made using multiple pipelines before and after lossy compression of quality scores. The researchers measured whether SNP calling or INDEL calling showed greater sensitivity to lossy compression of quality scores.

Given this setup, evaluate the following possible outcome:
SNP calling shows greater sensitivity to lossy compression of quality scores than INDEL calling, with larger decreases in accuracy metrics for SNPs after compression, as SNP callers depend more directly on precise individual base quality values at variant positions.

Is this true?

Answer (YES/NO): NO